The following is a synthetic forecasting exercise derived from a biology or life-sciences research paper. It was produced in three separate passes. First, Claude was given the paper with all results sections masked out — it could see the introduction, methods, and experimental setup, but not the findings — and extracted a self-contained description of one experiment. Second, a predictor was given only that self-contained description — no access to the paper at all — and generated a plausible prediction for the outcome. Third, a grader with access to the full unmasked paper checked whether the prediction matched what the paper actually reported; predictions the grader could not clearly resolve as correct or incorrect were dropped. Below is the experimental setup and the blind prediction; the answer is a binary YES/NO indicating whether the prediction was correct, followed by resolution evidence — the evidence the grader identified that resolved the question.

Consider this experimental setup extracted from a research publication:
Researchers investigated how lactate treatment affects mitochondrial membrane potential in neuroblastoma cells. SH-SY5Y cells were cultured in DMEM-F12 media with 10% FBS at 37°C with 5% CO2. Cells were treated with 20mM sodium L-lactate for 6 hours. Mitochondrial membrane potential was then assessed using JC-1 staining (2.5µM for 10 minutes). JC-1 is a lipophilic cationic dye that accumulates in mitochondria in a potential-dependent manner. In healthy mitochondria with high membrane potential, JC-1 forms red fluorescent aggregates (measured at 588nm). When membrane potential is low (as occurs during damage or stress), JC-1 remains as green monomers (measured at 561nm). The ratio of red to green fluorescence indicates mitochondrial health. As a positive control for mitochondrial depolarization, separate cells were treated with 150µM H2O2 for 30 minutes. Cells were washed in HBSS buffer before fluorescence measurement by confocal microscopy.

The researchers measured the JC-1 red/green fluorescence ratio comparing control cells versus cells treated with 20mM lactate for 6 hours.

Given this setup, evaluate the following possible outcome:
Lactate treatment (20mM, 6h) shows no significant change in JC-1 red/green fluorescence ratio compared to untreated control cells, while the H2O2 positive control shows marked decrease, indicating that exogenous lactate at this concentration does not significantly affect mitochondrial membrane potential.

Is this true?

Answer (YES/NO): NO